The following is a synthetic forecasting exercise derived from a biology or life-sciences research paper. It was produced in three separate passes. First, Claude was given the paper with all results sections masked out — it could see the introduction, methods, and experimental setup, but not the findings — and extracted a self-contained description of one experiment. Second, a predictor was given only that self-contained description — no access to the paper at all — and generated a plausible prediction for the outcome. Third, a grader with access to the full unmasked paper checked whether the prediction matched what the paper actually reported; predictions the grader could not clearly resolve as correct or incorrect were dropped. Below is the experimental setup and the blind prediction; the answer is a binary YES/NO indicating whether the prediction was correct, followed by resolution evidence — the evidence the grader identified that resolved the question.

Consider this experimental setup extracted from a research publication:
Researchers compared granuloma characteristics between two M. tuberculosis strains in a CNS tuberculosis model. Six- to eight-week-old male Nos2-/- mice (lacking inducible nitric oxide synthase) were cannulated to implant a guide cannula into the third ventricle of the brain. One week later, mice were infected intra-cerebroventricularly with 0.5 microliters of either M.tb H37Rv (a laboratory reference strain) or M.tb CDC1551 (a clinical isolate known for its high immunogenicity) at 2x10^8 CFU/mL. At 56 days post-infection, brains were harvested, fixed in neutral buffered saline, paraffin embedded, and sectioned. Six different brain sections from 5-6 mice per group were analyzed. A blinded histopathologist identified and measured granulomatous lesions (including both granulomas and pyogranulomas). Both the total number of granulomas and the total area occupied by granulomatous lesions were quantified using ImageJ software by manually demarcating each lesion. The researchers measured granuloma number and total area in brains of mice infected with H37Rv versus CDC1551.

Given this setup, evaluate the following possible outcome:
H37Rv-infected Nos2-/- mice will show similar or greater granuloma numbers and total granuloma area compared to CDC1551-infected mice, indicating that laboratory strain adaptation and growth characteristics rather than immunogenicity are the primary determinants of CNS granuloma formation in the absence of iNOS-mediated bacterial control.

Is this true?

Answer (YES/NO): YES